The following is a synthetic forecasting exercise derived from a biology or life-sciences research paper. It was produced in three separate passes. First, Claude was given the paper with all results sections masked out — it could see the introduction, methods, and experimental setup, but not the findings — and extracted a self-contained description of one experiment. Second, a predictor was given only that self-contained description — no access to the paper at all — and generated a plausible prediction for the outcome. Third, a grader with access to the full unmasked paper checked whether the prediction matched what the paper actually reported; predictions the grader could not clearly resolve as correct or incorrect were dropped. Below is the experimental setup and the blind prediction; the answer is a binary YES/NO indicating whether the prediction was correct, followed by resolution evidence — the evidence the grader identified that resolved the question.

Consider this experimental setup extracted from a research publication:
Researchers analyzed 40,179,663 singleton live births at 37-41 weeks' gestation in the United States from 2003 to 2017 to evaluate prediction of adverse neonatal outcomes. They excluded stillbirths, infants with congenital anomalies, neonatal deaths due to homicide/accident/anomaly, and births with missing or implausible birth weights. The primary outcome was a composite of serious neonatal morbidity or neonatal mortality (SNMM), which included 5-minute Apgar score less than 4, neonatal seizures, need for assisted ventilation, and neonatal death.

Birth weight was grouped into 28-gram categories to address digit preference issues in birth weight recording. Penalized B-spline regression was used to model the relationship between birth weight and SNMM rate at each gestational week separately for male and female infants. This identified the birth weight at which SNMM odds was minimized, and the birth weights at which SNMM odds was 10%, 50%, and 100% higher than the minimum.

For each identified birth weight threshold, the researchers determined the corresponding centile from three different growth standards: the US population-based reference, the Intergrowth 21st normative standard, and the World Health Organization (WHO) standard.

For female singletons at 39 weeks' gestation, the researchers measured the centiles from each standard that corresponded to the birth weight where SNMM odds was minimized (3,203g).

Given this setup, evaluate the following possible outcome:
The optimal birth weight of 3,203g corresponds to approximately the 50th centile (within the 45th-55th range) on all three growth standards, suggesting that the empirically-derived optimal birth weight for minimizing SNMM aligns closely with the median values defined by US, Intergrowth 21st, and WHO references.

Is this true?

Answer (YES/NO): NO